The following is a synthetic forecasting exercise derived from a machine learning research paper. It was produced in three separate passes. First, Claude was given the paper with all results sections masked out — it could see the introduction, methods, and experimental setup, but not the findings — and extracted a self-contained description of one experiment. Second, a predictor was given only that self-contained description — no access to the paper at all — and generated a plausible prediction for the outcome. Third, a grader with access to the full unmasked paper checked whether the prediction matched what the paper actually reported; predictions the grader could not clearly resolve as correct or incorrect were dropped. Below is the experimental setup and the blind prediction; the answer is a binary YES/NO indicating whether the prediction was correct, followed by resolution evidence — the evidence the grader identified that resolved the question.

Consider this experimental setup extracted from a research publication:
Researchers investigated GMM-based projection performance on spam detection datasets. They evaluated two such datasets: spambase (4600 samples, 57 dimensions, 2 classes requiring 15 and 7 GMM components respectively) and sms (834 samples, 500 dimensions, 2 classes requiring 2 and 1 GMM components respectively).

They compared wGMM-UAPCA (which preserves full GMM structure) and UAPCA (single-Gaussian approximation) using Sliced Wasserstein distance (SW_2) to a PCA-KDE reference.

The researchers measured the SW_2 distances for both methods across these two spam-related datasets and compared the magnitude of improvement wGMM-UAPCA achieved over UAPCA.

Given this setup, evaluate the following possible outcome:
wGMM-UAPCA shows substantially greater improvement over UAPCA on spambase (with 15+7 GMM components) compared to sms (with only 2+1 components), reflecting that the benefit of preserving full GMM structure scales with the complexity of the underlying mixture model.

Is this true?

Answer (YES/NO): YES